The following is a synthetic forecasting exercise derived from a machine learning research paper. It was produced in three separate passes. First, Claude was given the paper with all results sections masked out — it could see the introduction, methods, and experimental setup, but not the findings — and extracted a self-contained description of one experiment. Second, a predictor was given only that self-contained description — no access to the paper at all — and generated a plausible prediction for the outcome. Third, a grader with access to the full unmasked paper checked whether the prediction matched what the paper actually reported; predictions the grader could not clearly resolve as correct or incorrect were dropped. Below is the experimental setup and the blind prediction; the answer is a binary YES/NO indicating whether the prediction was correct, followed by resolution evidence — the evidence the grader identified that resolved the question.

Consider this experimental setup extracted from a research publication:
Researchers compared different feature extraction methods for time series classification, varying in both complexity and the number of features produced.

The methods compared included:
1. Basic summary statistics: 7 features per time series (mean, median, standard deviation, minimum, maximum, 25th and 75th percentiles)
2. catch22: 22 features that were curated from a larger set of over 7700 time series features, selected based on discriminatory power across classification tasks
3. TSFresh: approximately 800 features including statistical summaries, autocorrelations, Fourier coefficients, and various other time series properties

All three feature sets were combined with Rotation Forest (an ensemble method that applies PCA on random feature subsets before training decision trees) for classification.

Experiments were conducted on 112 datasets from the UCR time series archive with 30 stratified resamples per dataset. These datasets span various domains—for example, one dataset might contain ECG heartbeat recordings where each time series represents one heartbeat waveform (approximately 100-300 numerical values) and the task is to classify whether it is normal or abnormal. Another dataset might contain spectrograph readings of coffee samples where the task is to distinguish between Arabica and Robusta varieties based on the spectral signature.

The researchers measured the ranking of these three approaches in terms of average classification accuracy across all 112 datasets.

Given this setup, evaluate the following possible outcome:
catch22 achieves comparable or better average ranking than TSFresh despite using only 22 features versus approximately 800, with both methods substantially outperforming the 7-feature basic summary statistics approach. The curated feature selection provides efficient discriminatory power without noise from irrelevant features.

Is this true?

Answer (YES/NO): NO